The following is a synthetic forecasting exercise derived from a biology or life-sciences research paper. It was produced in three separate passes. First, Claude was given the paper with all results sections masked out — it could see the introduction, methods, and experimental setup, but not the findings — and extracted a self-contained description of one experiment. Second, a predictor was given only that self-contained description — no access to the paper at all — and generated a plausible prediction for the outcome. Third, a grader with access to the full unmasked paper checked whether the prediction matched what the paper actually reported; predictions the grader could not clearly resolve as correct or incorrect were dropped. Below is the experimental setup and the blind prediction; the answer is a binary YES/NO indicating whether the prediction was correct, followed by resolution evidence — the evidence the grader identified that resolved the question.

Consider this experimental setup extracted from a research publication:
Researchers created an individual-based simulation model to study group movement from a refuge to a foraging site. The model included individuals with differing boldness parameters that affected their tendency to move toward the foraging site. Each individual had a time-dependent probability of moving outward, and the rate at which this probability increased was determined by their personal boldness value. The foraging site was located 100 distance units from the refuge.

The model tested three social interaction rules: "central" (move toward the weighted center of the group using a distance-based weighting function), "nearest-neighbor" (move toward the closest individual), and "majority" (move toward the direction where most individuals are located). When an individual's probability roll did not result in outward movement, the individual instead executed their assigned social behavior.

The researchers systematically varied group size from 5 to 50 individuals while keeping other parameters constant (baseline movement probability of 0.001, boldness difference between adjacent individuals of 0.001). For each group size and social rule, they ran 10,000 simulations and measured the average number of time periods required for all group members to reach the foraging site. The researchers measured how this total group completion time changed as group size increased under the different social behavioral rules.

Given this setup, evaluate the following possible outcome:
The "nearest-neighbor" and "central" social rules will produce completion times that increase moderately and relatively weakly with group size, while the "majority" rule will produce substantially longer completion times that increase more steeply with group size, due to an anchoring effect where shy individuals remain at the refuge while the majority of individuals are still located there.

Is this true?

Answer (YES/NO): NO